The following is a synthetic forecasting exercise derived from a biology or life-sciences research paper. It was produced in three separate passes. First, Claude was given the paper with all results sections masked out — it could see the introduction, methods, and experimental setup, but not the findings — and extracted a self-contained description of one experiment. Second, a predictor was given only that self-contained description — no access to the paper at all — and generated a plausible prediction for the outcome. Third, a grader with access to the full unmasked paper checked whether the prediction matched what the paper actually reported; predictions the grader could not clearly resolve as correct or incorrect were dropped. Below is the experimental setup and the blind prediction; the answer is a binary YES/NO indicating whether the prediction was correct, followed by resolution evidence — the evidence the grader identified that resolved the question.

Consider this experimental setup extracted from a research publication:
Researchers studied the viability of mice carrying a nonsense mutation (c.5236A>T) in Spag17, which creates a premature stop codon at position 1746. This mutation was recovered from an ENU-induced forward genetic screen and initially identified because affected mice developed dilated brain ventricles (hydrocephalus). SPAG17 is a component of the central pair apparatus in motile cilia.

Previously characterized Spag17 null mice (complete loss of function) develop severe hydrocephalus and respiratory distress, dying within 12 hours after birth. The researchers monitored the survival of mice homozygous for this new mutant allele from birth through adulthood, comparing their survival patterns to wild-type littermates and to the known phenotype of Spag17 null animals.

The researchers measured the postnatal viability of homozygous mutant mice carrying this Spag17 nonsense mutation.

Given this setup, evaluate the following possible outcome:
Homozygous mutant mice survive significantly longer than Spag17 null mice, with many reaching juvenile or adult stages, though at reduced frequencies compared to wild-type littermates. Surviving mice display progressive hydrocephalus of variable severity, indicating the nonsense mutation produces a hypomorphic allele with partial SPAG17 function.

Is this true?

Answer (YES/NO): YES